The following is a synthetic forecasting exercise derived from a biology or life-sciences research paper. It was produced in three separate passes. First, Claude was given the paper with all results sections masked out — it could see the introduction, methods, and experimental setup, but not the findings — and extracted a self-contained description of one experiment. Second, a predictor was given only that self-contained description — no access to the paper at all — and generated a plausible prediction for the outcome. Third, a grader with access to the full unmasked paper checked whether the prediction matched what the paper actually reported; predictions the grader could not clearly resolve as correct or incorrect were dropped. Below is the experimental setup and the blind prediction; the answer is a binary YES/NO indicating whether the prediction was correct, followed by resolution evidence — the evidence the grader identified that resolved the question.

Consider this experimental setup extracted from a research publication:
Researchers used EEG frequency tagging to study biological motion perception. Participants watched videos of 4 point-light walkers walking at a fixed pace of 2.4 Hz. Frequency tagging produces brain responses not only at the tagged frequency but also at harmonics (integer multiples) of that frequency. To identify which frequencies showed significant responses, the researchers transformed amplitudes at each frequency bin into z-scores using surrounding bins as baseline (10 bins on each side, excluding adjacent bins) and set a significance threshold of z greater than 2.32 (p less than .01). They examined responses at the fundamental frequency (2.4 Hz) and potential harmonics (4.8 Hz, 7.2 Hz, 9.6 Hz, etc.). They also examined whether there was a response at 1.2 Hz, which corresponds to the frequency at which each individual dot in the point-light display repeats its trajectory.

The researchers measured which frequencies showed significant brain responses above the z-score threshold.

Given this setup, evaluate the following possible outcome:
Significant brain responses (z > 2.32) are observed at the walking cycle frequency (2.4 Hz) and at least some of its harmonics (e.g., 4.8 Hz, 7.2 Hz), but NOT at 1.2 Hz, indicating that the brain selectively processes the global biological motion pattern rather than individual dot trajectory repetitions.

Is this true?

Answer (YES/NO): YES